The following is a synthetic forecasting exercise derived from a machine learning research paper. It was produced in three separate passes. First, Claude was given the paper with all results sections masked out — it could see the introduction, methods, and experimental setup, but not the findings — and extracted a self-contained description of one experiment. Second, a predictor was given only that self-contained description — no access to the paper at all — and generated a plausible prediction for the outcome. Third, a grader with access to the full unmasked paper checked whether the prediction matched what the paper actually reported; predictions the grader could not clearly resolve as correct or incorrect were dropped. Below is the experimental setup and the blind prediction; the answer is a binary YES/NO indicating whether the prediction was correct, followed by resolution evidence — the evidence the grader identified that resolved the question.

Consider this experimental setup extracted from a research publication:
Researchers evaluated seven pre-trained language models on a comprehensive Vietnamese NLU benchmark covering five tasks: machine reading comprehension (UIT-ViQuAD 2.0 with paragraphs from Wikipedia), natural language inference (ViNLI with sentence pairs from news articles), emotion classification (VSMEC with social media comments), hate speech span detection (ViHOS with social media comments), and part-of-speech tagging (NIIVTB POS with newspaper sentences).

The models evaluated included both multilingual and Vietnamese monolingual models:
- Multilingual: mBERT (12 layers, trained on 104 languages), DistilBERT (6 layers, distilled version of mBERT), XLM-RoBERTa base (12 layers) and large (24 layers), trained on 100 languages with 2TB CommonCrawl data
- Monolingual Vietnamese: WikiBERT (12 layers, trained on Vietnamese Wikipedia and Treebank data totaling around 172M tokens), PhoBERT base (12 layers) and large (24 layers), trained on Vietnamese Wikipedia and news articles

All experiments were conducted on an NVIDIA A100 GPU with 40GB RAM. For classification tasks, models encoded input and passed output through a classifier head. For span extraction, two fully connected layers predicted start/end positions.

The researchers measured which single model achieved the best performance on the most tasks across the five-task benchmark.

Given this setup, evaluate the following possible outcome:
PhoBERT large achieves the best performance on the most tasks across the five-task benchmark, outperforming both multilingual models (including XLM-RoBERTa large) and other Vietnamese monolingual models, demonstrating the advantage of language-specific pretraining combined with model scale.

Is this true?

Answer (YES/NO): NO